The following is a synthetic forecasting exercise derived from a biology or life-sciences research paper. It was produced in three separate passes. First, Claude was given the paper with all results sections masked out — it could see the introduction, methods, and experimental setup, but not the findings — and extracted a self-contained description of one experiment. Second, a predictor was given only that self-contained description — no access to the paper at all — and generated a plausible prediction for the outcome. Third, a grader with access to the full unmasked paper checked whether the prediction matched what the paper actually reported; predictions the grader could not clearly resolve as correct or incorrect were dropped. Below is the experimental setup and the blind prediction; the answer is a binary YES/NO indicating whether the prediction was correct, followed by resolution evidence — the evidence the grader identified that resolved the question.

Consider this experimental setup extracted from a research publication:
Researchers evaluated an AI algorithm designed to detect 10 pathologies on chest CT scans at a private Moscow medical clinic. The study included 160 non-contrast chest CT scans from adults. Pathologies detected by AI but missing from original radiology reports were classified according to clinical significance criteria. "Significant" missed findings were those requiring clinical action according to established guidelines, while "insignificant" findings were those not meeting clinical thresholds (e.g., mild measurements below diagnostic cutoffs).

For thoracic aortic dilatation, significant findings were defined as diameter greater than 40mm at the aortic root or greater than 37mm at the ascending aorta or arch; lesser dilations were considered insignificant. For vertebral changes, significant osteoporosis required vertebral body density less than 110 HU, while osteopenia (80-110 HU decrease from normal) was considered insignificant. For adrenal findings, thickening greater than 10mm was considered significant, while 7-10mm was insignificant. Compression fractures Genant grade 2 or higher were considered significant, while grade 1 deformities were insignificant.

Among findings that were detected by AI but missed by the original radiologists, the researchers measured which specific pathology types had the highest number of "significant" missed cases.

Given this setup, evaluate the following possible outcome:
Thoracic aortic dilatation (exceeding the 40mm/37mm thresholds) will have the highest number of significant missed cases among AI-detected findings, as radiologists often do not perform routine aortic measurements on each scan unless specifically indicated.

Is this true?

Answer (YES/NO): NO